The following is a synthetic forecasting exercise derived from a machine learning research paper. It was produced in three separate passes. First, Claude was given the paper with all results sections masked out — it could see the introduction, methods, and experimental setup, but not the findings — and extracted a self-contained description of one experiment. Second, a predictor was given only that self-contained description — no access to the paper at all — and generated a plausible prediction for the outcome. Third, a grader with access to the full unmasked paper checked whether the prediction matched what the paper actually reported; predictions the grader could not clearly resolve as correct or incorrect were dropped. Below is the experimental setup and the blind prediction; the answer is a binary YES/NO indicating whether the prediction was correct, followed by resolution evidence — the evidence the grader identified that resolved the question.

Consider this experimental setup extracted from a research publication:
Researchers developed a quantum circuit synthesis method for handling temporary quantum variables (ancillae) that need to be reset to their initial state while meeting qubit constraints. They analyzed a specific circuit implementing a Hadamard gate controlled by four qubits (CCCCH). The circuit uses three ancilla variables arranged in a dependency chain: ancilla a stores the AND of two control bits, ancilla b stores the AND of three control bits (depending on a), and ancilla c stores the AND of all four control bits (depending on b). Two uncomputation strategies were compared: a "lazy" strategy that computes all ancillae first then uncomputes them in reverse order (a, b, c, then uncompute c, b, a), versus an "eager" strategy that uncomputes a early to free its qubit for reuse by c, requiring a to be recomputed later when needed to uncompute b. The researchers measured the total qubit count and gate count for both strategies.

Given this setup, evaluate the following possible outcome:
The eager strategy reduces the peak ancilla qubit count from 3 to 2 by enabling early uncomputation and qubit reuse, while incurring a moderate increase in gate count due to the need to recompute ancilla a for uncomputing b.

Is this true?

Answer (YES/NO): YES